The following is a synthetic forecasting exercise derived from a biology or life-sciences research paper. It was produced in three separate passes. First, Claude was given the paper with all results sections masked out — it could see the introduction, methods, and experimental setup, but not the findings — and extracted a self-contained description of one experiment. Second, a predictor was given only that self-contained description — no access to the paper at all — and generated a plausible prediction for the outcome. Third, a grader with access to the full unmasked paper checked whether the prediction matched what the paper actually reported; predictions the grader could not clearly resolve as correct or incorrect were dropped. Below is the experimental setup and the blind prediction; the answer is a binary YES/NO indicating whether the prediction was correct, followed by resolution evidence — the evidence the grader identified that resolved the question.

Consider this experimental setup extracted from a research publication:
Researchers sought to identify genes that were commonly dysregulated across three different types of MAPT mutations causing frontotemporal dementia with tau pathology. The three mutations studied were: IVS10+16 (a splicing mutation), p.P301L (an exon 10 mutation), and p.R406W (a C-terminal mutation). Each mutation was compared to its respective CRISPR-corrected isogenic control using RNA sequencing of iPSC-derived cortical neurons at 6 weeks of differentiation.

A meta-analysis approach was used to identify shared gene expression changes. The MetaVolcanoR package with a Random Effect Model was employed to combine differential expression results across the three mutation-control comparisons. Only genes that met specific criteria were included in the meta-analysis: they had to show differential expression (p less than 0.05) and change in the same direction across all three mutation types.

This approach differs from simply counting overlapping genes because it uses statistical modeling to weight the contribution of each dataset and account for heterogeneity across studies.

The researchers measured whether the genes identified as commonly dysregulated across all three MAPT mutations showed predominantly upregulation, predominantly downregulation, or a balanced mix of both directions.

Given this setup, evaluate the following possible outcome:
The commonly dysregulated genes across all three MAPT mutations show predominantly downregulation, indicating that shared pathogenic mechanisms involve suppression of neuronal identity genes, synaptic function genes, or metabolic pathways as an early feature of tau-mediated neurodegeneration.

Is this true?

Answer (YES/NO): NO